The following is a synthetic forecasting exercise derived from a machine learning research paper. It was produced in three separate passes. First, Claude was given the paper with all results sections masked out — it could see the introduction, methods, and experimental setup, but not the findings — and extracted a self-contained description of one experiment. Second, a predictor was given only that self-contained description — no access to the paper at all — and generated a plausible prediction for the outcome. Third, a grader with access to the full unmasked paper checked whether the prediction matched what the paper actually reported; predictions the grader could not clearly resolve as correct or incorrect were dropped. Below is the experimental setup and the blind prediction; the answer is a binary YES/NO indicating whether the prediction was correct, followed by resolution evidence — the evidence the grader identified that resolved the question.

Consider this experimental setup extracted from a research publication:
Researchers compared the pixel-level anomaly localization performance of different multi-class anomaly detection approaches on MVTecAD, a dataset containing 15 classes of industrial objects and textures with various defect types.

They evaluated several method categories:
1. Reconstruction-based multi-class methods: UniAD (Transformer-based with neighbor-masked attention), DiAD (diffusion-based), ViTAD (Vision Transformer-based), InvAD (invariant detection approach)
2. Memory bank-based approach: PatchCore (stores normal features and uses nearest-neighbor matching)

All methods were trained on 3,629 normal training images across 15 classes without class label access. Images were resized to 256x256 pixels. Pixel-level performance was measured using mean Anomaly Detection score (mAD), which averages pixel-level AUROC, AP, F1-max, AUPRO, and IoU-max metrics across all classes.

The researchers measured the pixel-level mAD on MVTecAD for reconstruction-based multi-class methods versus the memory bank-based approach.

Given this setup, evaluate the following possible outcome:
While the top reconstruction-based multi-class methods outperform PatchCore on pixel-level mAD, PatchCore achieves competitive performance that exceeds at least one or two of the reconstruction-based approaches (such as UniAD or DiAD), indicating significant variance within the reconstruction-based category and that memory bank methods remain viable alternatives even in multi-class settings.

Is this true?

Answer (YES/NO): NO